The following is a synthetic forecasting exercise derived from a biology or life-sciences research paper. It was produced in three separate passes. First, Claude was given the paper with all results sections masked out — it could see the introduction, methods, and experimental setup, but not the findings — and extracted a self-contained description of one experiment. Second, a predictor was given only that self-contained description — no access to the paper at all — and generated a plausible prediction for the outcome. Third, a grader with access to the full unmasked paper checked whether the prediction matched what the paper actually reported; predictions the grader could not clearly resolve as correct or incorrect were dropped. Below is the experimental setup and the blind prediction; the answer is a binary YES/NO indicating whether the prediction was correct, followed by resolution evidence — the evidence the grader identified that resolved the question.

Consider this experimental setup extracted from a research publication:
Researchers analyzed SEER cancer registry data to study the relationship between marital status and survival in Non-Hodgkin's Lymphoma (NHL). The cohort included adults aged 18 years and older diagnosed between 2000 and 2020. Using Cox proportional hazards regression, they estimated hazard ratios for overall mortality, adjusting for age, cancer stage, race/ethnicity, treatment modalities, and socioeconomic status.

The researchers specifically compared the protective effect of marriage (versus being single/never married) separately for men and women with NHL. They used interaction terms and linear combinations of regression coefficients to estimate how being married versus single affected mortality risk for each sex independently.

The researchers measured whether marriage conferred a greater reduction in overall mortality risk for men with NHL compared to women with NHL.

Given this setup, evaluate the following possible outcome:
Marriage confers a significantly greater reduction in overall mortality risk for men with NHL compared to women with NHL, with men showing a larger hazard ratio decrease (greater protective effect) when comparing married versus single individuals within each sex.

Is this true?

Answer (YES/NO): YES